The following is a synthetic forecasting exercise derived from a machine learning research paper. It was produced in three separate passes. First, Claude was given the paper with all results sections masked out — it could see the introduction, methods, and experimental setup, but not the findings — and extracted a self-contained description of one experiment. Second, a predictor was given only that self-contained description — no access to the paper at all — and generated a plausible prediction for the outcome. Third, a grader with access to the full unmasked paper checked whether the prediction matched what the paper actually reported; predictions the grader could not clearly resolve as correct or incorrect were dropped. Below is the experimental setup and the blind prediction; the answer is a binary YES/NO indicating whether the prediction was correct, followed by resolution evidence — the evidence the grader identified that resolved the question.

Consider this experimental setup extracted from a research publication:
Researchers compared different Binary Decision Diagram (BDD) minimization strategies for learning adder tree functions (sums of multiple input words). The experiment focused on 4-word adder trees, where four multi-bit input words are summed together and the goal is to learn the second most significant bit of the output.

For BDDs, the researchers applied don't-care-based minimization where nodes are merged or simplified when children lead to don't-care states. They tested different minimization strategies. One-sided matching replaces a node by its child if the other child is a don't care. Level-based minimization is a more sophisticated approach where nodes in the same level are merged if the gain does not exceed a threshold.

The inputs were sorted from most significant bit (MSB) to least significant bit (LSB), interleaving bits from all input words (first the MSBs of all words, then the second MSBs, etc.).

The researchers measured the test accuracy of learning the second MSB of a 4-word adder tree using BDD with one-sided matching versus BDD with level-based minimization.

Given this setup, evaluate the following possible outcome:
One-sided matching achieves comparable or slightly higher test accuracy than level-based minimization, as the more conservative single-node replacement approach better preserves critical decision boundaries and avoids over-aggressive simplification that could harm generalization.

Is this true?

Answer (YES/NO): NO